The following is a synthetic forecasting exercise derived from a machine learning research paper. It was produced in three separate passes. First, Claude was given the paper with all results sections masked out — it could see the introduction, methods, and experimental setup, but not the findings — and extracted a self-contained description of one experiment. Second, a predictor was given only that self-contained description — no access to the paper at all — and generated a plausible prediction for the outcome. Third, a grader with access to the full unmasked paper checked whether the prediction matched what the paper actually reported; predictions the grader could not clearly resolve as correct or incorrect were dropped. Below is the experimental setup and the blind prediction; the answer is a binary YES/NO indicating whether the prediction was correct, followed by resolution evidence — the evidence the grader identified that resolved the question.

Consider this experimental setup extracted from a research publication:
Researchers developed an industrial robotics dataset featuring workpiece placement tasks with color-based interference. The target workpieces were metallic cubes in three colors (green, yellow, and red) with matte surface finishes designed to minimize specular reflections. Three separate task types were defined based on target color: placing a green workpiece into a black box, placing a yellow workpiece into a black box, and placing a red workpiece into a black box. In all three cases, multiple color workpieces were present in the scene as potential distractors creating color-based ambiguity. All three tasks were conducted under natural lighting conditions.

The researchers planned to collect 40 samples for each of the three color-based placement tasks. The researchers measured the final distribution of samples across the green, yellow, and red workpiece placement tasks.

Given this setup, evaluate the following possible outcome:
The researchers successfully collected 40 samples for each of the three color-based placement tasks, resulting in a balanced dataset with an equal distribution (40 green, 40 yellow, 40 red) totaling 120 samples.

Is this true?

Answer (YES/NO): YES